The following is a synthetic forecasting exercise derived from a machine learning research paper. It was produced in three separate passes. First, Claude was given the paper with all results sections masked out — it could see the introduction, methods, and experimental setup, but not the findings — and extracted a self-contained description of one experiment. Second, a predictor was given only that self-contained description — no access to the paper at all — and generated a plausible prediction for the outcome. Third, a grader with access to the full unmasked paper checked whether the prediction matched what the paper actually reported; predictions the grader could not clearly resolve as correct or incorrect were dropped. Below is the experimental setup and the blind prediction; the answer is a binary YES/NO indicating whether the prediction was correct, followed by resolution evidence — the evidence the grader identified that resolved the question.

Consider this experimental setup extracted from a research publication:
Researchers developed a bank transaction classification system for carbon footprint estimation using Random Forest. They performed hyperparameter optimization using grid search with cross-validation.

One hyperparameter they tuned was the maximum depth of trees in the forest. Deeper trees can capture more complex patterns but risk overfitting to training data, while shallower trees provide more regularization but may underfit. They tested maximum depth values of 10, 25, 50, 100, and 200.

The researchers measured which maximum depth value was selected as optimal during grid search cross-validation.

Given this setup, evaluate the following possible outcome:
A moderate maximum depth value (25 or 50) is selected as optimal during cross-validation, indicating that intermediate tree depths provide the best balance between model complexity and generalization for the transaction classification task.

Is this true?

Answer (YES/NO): NO